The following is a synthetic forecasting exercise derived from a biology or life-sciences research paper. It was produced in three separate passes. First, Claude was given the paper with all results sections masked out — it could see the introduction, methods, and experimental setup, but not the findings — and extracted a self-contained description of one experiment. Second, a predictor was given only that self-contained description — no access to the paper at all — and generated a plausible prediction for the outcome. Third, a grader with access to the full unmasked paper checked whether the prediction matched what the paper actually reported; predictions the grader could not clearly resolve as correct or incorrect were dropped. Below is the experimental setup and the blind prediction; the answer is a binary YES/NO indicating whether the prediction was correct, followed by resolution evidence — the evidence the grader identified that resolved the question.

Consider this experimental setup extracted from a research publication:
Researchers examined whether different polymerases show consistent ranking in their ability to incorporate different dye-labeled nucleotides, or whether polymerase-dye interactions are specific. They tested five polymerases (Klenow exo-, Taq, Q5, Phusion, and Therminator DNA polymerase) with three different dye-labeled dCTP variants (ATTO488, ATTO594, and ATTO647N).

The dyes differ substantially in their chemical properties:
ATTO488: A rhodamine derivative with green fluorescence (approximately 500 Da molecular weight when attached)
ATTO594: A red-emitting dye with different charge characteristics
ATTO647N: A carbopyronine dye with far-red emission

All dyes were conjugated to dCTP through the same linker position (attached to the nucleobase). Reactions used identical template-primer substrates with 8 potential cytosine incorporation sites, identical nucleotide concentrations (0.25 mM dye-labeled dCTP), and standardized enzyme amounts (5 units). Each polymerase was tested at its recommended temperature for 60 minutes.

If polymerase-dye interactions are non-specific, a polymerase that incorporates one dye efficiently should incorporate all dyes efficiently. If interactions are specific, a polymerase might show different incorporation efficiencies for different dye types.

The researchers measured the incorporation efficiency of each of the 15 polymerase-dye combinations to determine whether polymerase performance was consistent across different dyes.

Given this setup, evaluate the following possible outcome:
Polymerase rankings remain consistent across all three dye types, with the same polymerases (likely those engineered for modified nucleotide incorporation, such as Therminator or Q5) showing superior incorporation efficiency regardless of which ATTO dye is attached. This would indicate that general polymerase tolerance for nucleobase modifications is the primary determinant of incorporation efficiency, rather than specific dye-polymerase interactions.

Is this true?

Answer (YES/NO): YES